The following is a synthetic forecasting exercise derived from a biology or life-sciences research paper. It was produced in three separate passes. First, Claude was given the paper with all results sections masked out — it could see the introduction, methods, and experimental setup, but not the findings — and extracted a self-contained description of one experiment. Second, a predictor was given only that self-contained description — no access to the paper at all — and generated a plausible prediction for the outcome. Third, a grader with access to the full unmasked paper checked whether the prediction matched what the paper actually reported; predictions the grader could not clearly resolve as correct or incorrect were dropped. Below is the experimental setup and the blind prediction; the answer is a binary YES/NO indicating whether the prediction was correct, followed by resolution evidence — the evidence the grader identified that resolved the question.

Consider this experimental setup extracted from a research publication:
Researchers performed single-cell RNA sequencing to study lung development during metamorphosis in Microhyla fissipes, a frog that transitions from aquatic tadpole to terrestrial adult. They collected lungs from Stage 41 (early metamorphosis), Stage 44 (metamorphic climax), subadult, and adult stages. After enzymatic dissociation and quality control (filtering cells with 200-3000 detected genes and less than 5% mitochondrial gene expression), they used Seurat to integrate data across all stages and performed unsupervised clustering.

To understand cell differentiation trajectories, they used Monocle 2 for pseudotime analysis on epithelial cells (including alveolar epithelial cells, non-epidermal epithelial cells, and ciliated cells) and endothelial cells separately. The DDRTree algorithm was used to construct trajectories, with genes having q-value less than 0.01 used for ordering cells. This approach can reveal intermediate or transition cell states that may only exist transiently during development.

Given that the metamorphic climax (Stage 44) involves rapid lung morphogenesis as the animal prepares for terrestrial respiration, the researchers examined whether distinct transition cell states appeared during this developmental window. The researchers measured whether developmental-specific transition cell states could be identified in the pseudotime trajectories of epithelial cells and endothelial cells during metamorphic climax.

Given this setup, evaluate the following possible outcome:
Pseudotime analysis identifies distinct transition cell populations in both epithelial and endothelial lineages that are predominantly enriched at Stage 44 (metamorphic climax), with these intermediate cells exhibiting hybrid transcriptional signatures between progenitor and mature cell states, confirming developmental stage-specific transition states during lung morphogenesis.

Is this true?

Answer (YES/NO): YES